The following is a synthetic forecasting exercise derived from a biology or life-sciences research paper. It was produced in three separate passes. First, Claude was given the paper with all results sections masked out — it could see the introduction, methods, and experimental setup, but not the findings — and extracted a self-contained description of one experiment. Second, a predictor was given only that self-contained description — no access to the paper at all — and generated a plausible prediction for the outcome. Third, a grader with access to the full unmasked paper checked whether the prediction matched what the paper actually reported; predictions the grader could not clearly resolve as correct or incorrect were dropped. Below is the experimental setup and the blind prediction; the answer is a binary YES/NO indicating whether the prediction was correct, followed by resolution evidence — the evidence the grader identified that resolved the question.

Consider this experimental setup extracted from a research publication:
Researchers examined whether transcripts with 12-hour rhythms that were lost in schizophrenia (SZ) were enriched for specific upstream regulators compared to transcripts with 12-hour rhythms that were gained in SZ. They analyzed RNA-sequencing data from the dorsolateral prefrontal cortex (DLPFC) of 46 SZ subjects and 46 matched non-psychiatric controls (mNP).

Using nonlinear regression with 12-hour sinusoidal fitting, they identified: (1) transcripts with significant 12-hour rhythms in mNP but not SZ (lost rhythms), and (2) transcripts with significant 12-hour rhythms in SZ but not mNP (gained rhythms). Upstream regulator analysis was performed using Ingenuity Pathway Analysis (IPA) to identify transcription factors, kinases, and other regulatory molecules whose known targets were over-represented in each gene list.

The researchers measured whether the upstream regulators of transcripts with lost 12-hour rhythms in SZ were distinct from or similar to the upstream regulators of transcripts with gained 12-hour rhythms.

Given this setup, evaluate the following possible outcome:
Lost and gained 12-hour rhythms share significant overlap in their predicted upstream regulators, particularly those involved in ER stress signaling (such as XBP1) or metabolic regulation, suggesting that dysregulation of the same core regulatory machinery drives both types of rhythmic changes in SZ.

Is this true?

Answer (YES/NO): NO